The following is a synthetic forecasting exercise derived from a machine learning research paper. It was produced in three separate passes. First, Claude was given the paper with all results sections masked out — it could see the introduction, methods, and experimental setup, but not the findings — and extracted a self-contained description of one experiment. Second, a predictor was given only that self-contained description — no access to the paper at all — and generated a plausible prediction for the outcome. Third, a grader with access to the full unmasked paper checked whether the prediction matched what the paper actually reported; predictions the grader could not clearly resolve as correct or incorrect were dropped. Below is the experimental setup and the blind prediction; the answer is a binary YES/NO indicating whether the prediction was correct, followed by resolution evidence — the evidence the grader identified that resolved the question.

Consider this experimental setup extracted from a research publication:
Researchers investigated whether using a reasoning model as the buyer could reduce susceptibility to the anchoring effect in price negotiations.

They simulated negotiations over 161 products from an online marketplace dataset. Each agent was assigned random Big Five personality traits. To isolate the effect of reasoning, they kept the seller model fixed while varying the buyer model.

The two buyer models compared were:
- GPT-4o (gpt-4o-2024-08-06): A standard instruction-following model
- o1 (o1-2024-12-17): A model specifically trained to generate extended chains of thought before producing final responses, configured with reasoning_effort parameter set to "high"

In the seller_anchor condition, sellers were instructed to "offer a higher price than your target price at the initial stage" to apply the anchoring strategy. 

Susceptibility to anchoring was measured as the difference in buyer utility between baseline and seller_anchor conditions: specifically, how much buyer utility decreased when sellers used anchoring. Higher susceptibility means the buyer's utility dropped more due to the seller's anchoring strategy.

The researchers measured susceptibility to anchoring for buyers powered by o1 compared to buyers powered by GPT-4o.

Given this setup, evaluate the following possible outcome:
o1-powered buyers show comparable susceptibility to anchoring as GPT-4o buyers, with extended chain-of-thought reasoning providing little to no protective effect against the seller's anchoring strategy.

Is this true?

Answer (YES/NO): NO